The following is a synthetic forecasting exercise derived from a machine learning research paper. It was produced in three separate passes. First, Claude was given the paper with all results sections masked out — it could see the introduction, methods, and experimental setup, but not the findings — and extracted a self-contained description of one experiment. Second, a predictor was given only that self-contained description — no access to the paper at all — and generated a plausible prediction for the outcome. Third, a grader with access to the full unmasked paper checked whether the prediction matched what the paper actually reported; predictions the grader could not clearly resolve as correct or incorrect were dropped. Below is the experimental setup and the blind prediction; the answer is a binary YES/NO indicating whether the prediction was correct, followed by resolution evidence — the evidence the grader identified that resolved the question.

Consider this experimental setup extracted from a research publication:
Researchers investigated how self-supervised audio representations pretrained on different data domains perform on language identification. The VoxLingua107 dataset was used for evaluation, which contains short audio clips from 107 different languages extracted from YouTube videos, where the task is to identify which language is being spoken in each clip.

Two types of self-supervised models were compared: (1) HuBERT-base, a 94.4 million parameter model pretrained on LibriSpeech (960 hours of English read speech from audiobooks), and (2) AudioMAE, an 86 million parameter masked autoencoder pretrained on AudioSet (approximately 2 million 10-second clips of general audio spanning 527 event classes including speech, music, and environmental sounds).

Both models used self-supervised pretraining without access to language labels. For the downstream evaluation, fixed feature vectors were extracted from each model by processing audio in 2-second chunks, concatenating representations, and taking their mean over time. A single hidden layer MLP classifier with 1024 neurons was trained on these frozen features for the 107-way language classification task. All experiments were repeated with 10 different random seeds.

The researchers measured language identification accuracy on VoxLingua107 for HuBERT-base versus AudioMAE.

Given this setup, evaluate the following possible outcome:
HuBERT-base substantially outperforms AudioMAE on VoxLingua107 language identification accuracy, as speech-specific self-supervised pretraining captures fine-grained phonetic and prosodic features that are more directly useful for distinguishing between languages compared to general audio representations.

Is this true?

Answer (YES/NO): YES